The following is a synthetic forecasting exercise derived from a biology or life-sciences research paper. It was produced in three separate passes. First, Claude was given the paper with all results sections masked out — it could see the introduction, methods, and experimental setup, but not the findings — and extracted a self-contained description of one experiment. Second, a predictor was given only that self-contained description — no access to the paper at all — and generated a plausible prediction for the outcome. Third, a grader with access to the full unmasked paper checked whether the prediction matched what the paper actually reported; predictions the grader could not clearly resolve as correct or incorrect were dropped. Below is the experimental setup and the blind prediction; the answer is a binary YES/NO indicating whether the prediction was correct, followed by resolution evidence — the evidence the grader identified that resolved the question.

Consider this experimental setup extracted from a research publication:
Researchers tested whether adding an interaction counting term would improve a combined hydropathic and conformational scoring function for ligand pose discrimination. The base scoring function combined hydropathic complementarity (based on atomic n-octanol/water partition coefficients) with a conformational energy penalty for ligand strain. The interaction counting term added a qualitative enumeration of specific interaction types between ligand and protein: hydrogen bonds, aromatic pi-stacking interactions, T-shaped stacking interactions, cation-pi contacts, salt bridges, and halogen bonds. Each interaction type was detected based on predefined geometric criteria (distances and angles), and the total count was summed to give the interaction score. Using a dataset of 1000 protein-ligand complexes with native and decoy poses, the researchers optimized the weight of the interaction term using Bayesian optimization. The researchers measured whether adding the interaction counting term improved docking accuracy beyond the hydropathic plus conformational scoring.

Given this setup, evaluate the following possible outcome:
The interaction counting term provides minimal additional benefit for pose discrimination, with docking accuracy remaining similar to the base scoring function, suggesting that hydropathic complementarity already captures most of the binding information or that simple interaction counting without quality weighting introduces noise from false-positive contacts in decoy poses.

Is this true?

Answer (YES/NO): YES